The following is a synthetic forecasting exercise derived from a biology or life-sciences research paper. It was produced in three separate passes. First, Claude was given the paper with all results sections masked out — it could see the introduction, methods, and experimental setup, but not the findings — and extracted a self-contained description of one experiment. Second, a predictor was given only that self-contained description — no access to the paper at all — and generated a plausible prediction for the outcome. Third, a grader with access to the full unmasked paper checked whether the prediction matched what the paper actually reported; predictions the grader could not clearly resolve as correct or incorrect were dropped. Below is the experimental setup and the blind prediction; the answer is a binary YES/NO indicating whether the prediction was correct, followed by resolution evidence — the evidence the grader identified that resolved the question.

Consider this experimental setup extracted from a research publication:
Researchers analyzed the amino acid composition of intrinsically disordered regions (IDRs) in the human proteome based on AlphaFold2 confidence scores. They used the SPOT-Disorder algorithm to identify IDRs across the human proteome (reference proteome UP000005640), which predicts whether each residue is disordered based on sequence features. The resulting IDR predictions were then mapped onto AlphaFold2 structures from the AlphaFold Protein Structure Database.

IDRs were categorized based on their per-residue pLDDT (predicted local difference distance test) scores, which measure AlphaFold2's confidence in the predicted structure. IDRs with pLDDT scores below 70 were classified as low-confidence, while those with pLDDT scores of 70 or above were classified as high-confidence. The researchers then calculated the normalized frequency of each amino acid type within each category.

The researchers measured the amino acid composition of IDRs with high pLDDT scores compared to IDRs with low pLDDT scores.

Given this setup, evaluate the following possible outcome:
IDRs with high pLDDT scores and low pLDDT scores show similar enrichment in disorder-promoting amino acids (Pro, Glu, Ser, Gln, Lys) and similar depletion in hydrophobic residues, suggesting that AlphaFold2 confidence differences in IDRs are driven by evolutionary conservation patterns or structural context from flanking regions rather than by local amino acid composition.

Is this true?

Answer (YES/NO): NO